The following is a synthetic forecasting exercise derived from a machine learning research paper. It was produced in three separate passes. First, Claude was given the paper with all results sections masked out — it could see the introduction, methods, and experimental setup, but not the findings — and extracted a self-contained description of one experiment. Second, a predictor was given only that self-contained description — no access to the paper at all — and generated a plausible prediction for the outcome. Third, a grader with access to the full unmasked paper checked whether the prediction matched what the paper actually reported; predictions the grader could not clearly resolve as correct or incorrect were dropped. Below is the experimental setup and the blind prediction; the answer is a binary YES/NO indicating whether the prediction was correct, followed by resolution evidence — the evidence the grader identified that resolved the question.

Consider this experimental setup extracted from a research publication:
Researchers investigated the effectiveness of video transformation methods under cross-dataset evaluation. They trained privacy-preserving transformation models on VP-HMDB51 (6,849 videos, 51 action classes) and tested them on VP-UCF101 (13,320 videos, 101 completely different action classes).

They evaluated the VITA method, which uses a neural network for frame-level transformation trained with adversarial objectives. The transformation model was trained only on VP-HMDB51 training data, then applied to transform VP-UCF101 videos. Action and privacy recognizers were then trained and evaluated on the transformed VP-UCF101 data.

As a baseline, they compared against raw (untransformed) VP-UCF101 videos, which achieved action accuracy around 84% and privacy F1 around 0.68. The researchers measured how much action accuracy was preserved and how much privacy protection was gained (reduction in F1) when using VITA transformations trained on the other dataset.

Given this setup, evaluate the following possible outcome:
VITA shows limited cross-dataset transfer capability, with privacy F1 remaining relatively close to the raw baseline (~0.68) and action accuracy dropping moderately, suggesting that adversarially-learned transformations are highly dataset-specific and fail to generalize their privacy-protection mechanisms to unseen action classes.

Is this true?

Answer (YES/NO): YES